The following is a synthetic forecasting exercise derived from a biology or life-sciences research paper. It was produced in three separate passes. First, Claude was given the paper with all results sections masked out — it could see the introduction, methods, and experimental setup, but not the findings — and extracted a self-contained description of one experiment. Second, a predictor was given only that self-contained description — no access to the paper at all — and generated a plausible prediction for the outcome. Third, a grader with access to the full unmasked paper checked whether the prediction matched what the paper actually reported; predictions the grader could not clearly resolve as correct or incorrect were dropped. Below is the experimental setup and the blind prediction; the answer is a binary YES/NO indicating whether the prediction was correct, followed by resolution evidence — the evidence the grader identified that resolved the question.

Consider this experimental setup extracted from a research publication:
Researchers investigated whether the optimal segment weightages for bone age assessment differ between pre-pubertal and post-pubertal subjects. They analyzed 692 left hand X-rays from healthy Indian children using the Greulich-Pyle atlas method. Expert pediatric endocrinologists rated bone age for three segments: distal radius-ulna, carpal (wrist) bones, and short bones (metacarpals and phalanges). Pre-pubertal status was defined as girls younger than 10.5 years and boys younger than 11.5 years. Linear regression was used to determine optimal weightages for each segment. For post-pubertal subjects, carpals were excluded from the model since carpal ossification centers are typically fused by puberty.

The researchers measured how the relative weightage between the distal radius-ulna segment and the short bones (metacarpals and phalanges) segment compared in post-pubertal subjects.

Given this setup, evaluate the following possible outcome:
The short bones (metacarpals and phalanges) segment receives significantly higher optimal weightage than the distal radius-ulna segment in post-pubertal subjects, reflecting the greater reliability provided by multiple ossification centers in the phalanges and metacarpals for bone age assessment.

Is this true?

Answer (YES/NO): YES